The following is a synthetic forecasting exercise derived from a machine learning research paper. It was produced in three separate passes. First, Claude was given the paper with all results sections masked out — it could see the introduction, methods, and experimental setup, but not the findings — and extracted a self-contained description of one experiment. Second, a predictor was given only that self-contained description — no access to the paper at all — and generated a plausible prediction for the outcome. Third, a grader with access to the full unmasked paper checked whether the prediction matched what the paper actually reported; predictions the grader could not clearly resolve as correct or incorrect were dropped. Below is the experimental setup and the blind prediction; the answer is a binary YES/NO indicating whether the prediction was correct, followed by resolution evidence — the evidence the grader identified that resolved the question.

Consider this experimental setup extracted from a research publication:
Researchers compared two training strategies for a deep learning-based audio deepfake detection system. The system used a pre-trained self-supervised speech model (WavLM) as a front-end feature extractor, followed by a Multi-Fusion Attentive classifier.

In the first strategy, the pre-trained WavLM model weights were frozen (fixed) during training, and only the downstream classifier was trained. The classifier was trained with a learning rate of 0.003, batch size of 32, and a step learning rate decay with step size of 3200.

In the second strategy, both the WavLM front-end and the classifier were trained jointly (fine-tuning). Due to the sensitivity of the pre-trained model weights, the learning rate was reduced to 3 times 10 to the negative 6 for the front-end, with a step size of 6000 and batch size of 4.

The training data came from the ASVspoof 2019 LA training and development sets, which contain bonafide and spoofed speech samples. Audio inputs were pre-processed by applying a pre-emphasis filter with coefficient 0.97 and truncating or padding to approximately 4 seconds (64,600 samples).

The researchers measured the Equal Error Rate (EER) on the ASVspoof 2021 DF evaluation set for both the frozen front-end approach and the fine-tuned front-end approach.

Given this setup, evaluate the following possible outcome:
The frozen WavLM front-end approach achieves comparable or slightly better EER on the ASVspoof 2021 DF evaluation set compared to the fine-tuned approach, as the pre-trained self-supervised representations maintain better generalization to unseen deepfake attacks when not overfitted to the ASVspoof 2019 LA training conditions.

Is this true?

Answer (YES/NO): NO